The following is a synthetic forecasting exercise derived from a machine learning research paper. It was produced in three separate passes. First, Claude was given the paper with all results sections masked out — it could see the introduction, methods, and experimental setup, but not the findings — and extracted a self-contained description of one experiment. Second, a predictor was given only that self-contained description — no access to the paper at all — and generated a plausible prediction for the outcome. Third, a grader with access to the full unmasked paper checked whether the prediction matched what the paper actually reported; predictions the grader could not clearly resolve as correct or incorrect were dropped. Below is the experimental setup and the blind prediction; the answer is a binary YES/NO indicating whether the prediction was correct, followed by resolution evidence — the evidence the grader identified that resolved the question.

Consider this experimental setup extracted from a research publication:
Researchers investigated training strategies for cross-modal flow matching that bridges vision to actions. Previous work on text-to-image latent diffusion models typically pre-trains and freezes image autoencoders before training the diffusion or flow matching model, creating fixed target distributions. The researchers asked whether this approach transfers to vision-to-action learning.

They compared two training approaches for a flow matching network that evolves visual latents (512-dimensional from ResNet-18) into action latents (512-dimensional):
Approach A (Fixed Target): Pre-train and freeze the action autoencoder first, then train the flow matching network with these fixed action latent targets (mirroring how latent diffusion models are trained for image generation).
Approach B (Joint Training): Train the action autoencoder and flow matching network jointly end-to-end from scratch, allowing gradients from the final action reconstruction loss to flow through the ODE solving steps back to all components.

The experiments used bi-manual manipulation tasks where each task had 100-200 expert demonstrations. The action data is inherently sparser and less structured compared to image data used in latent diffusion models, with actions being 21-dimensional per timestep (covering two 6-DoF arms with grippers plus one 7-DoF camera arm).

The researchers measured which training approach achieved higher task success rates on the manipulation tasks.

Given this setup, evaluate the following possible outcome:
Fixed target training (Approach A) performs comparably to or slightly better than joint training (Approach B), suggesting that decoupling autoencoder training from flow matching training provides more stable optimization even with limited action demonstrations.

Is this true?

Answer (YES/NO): NO